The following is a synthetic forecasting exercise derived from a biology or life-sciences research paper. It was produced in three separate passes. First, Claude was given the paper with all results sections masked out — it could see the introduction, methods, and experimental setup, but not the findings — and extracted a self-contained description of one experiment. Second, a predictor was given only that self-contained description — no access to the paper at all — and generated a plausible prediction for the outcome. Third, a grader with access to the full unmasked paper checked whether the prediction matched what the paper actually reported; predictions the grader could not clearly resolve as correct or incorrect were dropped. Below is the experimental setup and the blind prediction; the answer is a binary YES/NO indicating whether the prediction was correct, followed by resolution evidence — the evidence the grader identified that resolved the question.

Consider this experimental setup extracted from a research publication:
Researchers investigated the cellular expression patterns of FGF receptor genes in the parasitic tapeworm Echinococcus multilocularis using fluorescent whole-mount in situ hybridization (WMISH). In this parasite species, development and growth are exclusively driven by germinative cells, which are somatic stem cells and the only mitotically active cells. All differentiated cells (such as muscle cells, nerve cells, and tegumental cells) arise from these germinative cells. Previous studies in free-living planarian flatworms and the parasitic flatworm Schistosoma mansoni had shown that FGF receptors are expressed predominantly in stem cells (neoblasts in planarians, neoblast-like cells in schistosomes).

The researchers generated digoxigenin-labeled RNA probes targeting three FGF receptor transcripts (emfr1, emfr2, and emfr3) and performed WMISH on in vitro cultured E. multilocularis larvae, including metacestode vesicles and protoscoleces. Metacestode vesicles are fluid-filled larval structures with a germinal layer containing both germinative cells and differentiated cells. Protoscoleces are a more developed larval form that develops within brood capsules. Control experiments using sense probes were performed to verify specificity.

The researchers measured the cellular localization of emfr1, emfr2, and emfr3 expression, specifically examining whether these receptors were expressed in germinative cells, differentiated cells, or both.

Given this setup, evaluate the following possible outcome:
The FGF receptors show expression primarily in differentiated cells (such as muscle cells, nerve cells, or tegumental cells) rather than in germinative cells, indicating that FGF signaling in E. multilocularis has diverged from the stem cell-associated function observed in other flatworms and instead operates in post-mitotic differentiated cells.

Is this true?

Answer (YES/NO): NO